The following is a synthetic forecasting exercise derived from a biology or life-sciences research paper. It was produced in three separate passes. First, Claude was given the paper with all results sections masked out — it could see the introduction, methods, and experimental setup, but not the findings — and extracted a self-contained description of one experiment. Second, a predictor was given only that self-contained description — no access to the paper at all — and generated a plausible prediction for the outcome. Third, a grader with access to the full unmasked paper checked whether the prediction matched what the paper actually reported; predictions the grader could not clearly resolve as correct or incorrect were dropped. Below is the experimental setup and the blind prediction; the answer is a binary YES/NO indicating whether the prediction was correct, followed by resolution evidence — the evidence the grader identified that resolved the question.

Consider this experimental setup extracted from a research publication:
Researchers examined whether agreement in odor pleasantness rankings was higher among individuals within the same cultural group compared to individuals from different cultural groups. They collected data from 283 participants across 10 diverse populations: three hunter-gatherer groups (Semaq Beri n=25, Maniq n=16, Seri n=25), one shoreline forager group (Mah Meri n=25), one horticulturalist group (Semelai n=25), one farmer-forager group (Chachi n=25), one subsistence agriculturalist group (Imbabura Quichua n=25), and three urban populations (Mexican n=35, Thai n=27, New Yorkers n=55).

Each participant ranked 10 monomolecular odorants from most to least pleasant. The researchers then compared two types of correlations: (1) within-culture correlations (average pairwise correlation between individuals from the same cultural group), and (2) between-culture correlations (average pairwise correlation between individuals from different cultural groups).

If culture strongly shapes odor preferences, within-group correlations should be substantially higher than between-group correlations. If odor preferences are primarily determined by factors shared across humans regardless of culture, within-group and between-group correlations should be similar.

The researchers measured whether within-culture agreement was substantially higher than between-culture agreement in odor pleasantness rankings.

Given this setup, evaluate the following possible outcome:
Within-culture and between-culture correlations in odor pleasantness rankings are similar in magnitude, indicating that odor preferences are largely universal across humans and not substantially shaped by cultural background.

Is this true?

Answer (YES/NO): YES